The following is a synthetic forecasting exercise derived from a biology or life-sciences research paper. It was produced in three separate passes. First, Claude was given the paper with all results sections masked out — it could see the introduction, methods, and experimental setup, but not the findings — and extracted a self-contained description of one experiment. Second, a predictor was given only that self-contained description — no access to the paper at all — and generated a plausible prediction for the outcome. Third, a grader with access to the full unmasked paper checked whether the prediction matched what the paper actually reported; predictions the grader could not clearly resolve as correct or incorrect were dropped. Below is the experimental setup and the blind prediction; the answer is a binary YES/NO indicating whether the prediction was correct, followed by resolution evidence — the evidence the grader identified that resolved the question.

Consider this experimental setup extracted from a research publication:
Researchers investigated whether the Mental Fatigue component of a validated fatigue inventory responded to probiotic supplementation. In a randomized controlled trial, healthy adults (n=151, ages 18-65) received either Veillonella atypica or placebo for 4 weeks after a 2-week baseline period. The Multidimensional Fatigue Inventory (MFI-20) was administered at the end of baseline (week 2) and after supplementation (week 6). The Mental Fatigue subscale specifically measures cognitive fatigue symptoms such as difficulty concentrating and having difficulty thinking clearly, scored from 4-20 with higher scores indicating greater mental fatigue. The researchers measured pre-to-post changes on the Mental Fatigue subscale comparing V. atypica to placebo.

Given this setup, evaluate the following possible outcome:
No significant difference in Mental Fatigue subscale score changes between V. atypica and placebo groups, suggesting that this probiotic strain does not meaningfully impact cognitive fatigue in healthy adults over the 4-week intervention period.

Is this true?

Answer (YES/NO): YES